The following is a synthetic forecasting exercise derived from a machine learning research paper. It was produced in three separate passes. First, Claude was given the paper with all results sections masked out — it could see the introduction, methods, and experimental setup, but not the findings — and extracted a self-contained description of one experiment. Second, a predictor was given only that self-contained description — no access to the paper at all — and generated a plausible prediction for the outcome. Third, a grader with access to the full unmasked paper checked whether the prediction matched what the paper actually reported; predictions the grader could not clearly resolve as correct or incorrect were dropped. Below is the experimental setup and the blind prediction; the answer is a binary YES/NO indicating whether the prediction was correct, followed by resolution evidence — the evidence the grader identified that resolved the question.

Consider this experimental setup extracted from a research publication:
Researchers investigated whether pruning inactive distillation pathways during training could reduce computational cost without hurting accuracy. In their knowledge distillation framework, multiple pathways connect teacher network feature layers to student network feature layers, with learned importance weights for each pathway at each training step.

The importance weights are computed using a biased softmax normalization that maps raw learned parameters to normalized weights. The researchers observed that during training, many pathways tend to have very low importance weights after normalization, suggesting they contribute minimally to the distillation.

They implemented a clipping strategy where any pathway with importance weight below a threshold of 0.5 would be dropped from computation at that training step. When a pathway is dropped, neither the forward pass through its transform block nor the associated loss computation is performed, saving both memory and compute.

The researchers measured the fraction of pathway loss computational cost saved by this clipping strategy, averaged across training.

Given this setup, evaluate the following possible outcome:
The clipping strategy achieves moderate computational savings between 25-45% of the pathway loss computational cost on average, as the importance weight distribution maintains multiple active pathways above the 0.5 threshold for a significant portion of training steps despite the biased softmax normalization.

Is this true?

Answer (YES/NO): NO